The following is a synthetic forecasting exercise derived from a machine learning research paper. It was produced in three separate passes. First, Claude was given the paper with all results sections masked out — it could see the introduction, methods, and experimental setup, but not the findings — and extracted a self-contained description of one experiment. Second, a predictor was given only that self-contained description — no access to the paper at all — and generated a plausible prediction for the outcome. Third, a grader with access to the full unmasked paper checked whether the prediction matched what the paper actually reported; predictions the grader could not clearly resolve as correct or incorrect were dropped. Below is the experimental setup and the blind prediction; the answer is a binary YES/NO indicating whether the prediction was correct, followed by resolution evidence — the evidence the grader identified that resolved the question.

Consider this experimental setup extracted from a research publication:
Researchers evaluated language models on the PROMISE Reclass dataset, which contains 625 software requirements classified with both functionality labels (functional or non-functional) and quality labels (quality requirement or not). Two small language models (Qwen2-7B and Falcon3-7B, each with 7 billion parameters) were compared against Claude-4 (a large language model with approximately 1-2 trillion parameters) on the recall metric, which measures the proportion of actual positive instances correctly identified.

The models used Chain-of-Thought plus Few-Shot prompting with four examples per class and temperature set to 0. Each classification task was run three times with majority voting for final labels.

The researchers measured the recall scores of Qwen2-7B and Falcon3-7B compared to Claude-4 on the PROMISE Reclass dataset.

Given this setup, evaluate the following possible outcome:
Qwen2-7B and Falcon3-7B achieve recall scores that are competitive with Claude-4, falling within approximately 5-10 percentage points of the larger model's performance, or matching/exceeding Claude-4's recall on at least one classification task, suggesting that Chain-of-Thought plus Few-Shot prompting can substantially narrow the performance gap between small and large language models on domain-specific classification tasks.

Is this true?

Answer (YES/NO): YES